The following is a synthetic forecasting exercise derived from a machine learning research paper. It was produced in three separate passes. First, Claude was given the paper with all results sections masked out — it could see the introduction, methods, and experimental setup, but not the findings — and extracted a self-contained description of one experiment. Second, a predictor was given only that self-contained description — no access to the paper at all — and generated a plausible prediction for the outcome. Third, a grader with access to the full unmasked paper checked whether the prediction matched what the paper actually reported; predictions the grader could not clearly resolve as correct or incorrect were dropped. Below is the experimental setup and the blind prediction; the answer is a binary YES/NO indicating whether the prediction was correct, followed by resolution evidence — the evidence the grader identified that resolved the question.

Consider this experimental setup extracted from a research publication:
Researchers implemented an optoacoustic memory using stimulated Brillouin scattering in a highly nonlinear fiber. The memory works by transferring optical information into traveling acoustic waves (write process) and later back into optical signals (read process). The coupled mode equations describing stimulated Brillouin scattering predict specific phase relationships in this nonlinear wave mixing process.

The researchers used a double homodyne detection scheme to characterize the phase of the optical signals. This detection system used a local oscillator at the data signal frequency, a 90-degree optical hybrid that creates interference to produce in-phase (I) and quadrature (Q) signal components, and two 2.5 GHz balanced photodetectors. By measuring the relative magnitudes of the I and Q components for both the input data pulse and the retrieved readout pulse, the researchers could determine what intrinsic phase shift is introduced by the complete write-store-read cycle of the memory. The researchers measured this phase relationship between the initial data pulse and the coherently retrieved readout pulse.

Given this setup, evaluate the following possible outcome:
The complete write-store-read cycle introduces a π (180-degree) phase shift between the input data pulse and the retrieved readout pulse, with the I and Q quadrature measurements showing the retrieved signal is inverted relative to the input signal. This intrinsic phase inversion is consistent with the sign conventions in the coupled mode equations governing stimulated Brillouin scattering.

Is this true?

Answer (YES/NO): YES